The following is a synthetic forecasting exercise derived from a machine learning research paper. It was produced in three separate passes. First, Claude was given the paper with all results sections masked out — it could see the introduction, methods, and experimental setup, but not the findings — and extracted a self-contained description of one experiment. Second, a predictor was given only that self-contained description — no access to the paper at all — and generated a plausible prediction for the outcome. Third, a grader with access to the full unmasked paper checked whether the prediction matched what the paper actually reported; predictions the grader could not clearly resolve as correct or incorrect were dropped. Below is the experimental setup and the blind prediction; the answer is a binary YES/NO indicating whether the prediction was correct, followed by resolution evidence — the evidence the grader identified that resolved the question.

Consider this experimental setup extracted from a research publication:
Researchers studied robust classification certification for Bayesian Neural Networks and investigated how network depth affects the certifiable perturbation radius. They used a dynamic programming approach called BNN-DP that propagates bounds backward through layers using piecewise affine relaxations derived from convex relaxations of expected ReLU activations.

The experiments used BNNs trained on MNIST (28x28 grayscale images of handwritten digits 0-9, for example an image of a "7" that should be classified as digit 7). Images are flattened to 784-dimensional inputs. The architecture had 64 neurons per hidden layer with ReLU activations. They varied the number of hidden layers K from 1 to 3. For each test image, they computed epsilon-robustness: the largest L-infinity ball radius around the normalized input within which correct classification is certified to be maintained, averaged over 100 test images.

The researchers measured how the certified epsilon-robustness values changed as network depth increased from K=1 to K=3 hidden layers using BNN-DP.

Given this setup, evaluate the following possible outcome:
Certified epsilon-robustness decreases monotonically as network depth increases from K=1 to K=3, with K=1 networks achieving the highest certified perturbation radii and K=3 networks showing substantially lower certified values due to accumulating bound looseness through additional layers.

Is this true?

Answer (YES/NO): YES